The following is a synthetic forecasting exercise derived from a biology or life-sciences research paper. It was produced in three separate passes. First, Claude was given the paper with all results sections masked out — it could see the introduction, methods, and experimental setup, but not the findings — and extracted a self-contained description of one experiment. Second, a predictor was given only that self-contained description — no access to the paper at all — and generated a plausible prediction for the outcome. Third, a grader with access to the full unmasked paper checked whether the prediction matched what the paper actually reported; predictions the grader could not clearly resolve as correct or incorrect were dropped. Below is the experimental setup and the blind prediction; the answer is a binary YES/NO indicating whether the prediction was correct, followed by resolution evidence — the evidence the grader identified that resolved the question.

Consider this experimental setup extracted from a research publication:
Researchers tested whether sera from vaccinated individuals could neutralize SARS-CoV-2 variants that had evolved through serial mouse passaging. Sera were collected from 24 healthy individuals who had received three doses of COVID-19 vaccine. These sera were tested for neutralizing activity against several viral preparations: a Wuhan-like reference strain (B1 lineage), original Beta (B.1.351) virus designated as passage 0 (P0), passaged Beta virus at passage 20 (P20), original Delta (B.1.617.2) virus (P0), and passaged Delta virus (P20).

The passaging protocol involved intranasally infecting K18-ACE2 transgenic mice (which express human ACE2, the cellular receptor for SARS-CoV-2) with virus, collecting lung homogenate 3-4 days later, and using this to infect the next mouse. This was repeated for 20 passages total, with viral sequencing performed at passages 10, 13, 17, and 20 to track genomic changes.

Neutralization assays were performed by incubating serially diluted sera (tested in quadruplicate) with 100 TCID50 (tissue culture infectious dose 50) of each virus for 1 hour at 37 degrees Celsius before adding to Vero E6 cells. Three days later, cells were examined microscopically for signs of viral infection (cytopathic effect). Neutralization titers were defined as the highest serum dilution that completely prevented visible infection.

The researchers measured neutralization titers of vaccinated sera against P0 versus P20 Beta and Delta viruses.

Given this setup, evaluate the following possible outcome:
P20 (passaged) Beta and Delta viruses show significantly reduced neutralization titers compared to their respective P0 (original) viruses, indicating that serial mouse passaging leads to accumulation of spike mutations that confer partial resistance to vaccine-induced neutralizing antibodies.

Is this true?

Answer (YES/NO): NO